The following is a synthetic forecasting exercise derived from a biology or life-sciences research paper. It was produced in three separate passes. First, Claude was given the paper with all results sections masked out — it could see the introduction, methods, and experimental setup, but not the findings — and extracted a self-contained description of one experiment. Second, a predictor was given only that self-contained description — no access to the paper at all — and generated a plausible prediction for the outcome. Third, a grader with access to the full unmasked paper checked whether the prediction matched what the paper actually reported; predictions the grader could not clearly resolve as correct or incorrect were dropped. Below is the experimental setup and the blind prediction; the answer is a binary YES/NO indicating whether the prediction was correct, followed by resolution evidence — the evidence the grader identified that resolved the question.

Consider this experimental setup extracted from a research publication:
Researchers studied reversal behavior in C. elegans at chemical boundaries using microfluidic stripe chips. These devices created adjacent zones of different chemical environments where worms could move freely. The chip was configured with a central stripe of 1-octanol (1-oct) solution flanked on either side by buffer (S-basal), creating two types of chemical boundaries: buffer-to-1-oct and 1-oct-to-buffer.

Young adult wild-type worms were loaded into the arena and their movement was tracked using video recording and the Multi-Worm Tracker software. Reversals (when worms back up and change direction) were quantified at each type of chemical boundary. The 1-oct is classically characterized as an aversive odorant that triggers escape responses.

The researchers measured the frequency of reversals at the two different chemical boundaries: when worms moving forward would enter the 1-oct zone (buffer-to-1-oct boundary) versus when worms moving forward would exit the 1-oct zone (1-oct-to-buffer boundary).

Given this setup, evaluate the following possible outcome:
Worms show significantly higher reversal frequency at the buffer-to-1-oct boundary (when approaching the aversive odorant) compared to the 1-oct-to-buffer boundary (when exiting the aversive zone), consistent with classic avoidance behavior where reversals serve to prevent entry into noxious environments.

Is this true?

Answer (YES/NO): NO